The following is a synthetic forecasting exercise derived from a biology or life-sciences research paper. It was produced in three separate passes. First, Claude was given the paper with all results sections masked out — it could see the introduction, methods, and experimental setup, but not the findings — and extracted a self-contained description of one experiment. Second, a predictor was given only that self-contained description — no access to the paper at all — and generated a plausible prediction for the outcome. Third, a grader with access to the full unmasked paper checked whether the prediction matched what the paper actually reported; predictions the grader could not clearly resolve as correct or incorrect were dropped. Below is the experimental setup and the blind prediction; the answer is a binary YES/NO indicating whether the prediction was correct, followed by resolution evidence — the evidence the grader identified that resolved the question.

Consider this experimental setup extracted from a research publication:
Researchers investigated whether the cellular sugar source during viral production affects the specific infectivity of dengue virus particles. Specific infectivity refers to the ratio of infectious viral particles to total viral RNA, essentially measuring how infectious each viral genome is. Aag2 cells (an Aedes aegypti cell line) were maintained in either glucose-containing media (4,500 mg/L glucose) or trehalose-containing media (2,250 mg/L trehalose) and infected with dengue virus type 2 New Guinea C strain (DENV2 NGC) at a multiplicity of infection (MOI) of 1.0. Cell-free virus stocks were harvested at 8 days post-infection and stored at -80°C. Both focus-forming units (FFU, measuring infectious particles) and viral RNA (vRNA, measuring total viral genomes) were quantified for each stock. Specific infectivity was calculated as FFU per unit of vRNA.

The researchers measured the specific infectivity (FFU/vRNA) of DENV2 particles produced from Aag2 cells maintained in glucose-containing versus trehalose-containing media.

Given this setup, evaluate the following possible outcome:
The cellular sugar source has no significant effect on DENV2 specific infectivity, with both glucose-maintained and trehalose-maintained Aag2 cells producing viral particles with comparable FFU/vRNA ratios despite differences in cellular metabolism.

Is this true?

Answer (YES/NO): NO